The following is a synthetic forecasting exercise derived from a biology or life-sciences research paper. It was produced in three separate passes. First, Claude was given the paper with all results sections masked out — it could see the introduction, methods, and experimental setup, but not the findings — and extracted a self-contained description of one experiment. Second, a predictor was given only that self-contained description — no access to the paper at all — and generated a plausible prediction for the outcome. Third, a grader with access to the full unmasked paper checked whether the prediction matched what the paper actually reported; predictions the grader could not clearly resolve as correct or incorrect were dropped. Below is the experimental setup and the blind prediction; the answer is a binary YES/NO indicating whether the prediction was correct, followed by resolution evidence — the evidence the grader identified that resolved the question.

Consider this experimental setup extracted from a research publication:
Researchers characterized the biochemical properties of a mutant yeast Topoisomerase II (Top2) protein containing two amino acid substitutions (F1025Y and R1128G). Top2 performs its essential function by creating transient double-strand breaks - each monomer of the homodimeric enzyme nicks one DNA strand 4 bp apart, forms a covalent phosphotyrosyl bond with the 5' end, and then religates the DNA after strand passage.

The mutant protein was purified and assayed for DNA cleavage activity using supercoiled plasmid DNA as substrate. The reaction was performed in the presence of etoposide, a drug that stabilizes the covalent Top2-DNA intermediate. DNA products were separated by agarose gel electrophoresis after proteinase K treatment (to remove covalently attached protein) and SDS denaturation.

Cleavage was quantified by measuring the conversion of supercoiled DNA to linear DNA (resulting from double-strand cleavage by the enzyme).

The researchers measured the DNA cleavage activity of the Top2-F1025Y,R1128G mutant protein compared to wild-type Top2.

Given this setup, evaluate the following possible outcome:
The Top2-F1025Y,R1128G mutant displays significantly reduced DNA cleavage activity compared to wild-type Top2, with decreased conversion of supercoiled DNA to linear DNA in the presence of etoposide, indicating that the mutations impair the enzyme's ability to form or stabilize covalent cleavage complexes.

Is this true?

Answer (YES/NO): NO